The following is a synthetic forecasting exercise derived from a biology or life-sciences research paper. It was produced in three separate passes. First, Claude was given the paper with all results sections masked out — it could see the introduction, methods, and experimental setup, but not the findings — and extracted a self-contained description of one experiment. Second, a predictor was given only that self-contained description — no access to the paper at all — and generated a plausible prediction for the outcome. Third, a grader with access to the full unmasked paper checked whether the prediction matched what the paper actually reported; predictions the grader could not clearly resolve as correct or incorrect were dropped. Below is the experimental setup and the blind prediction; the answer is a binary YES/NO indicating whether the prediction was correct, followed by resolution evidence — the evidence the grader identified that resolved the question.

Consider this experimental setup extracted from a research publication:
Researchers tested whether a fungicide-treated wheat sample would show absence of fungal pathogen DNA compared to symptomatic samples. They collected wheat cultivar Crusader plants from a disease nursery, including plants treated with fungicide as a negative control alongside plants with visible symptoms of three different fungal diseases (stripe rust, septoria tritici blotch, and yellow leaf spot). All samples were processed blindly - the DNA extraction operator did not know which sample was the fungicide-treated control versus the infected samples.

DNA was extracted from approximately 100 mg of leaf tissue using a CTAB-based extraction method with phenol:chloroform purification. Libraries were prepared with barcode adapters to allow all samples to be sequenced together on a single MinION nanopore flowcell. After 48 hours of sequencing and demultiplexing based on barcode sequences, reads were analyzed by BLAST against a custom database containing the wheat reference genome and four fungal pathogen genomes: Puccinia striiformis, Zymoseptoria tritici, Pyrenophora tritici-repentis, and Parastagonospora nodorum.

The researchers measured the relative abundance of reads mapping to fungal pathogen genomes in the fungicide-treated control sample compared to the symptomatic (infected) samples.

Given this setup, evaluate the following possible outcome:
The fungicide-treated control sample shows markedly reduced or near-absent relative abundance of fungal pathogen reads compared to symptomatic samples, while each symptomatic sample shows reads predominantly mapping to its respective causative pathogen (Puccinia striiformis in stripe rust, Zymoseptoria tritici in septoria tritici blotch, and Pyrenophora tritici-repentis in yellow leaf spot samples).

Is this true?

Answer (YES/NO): YES